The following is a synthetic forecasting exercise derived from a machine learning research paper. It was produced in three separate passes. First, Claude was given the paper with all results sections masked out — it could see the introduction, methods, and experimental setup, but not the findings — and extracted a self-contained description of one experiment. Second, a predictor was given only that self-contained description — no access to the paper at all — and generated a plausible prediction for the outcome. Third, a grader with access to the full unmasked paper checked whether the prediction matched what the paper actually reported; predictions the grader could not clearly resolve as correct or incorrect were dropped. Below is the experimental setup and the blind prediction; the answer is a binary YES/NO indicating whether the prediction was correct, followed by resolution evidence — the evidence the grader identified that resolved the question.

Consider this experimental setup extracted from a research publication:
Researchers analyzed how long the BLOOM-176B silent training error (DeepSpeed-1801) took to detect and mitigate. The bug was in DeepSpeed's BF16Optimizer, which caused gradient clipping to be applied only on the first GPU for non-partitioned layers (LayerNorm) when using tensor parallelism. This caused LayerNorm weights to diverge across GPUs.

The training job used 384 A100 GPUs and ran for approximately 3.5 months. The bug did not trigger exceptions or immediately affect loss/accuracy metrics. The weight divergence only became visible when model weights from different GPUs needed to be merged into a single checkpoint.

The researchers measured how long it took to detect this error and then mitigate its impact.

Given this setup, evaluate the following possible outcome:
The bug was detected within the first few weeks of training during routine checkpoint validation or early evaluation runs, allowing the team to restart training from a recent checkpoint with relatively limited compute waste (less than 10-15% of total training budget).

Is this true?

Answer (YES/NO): NO